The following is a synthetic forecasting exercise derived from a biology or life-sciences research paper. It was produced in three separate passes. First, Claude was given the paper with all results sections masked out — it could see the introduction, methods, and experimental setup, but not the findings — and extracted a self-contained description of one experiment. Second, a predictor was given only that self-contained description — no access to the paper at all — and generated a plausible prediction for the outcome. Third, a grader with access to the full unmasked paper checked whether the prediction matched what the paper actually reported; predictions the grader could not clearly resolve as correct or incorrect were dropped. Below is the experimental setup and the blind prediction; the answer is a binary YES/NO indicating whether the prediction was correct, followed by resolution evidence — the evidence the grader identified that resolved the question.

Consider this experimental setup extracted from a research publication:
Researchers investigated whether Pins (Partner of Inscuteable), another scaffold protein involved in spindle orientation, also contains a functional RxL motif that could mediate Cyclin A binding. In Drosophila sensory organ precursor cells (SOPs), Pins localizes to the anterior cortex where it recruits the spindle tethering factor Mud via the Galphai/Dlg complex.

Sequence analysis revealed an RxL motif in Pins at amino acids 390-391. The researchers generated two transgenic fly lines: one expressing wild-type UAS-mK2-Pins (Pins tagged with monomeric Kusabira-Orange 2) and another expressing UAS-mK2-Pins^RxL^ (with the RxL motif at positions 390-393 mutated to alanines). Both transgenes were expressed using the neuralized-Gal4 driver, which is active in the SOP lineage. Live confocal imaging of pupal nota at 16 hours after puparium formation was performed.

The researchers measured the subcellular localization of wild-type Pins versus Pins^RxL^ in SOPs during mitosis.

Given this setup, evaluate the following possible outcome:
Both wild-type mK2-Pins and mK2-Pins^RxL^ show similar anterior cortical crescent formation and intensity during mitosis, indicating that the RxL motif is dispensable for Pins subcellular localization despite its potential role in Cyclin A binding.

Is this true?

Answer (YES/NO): NO